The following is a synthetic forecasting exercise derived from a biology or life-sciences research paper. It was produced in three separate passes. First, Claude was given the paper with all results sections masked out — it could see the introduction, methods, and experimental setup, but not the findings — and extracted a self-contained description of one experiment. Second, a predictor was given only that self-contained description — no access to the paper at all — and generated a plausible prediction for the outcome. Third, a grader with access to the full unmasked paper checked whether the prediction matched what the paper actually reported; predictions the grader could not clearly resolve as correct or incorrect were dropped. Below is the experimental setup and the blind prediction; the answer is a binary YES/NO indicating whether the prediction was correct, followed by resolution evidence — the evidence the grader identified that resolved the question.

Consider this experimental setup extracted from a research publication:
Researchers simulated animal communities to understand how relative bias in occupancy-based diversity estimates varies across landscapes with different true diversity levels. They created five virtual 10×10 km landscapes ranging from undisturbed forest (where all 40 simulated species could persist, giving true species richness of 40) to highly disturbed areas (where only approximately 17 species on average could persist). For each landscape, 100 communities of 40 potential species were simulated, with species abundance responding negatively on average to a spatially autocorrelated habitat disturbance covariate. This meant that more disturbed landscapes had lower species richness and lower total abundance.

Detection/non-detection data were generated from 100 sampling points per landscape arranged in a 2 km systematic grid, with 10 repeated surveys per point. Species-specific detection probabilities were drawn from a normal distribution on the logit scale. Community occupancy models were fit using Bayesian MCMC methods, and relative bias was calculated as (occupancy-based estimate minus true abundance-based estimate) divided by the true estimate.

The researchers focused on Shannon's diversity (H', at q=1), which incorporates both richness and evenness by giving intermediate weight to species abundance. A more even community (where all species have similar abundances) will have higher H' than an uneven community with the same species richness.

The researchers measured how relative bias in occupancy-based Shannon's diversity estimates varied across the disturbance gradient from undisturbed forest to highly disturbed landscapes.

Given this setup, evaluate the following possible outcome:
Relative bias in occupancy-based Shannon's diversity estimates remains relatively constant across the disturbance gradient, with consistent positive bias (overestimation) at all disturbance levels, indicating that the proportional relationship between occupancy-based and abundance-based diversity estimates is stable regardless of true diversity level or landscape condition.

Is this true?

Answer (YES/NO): NO